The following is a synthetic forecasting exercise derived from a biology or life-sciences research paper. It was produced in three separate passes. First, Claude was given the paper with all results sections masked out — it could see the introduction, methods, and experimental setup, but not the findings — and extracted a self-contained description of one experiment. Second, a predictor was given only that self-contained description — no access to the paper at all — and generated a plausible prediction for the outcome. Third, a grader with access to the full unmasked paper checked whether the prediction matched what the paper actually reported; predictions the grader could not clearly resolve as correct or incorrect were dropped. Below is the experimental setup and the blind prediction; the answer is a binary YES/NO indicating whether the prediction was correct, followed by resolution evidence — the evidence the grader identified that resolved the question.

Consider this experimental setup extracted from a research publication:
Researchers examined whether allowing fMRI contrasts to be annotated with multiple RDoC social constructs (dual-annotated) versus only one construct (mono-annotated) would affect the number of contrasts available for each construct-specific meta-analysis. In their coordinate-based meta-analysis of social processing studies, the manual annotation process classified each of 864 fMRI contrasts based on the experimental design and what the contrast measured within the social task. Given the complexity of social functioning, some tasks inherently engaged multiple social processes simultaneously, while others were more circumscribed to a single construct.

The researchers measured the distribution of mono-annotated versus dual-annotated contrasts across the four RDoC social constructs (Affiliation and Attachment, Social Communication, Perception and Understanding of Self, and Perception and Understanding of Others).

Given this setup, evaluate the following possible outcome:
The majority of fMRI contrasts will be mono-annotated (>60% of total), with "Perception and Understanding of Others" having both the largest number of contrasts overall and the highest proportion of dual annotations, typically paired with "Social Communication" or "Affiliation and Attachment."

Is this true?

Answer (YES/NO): NO